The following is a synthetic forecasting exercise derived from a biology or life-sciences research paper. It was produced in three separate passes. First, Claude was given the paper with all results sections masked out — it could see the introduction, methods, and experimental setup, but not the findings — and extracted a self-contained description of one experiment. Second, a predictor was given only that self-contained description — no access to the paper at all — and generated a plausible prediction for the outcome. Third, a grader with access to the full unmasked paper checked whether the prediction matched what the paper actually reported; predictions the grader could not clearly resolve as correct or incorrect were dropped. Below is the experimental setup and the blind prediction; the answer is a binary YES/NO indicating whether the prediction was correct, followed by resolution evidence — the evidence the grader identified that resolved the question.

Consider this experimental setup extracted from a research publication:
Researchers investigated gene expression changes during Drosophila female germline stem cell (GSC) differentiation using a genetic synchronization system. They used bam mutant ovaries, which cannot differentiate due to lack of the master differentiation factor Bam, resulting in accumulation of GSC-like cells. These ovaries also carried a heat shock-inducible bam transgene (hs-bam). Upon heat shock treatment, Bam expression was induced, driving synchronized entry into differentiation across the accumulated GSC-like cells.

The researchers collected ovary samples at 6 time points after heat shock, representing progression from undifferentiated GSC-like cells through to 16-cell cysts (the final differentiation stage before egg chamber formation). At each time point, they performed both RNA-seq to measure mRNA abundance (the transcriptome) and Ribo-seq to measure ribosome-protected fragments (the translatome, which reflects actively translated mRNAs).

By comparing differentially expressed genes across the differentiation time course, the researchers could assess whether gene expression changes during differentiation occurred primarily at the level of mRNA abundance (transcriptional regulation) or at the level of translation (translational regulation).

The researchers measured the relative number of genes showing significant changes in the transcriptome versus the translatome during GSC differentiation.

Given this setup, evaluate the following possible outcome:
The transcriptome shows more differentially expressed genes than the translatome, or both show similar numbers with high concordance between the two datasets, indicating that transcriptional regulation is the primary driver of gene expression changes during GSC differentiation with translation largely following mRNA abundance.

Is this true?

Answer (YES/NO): NO